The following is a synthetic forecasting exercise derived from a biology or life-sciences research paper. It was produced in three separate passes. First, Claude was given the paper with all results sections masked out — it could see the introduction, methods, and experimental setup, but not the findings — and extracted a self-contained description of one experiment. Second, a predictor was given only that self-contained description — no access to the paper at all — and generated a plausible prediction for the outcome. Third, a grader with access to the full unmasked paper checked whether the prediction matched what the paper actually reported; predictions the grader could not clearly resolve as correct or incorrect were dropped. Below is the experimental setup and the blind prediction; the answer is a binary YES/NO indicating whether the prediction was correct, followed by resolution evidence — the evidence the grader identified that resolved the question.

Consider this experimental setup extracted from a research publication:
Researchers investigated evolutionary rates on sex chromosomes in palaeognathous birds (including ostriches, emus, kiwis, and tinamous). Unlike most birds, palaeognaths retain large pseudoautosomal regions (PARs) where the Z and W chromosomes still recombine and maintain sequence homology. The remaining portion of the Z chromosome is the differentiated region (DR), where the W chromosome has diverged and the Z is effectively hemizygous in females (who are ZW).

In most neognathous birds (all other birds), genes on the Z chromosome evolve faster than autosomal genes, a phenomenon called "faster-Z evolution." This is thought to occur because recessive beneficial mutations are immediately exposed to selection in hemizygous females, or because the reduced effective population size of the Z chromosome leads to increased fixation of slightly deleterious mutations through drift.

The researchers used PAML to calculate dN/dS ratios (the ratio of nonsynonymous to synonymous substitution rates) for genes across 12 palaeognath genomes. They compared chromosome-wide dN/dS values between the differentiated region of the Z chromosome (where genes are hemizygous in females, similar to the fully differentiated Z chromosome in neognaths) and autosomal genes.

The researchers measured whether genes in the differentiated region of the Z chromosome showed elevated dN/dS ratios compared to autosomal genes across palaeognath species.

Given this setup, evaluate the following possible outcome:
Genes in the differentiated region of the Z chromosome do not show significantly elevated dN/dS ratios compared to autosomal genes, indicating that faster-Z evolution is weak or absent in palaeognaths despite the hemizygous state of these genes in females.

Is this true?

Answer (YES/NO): YES